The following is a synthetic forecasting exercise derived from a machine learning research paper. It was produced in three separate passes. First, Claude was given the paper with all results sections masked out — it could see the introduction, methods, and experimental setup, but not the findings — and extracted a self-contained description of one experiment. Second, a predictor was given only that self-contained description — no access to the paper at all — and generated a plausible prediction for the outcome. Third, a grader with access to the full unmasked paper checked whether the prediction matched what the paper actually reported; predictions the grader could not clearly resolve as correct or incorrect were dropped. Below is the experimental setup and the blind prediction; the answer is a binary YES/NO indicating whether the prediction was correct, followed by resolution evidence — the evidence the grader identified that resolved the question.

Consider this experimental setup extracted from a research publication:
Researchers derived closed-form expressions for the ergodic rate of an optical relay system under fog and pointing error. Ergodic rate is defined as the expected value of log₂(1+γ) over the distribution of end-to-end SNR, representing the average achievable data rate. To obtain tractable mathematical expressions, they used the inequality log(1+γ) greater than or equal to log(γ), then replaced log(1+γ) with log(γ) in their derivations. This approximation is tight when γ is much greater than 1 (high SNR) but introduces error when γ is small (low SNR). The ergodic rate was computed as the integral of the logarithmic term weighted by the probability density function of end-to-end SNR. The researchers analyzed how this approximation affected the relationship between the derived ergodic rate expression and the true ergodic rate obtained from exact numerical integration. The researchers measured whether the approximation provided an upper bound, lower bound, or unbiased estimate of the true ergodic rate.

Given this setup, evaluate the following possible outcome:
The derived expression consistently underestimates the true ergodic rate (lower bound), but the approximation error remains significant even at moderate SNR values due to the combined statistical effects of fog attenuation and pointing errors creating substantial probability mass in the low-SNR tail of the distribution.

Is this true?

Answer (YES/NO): NO